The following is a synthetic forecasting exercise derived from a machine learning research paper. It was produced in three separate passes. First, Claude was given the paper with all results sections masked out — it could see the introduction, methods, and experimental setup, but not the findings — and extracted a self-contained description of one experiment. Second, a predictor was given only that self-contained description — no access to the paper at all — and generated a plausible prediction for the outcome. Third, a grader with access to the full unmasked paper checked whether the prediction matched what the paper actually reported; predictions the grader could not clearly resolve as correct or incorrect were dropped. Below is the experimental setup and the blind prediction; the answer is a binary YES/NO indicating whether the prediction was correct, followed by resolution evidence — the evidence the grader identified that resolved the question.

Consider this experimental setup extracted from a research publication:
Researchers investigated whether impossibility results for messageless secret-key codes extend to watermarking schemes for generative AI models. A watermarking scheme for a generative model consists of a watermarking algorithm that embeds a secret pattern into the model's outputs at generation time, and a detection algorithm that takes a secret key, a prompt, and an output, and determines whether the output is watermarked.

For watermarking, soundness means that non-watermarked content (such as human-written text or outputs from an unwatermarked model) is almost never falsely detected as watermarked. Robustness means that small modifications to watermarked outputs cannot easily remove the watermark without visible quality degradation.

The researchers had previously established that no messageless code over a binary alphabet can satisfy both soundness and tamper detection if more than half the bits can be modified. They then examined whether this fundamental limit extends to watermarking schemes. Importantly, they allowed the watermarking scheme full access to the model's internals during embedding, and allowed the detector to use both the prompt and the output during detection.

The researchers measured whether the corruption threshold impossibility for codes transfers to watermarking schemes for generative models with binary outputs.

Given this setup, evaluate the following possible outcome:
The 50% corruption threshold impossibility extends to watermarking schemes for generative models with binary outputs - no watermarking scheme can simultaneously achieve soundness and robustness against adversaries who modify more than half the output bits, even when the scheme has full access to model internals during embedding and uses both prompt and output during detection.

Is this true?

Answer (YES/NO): YES